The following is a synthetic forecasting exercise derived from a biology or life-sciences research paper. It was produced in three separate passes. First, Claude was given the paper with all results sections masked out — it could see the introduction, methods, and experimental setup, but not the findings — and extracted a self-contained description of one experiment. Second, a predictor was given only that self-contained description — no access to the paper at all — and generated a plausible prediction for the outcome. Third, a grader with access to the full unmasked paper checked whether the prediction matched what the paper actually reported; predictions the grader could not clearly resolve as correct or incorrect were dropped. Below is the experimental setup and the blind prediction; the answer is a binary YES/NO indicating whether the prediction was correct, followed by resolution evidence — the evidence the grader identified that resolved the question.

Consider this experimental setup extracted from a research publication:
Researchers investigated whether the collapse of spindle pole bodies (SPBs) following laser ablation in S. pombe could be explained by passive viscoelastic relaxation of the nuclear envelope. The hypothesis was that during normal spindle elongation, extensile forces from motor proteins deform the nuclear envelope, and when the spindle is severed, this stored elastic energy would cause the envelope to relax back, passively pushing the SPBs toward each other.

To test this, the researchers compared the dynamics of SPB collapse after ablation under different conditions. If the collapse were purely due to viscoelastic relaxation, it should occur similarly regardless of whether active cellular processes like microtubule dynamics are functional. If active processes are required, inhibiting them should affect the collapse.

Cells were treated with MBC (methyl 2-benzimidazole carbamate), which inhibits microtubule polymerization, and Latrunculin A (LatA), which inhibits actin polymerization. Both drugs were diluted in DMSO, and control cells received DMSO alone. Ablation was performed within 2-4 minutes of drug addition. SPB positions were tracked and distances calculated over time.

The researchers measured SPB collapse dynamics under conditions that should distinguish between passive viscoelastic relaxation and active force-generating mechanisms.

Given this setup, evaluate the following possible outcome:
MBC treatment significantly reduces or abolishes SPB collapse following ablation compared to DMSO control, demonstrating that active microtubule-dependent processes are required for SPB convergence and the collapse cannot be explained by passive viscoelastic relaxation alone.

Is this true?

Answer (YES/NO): YES